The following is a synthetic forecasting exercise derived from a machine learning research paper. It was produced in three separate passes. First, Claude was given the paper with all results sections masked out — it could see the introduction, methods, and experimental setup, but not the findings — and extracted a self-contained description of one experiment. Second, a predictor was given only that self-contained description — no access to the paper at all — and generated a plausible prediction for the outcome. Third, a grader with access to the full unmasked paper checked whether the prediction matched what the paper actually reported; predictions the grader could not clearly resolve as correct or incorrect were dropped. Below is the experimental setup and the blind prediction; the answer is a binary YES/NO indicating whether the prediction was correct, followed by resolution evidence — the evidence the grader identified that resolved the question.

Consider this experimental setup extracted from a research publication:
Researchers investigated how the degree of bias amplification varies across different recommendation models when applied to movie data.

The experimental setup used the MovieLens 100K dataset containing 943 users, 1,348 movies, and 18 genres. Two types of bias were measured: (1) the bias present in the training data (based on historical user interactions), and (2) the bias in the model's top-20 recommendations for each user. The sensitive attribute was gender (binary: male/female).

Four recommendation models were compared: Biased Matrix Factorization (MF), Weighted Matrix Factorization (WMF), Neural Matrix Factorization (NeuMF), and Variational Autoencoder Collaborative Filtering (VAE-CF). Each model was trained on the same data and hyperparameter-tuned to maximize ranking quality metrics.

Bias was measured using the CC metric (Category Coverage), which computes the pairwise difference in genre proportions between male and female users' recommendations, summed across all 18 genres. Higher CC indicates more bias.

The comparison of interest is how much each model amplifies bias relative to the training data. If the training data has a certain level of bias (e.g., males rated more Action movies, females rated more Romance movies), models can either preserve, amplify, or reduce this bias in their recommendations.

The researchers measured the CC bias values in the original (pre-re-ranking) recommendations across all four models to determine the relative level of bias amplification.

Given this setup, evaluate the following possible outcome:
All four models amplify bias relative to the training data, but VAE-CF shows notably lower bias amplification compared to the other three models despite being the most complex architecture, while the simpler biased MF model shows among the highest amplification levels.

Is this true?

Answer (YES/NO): NO